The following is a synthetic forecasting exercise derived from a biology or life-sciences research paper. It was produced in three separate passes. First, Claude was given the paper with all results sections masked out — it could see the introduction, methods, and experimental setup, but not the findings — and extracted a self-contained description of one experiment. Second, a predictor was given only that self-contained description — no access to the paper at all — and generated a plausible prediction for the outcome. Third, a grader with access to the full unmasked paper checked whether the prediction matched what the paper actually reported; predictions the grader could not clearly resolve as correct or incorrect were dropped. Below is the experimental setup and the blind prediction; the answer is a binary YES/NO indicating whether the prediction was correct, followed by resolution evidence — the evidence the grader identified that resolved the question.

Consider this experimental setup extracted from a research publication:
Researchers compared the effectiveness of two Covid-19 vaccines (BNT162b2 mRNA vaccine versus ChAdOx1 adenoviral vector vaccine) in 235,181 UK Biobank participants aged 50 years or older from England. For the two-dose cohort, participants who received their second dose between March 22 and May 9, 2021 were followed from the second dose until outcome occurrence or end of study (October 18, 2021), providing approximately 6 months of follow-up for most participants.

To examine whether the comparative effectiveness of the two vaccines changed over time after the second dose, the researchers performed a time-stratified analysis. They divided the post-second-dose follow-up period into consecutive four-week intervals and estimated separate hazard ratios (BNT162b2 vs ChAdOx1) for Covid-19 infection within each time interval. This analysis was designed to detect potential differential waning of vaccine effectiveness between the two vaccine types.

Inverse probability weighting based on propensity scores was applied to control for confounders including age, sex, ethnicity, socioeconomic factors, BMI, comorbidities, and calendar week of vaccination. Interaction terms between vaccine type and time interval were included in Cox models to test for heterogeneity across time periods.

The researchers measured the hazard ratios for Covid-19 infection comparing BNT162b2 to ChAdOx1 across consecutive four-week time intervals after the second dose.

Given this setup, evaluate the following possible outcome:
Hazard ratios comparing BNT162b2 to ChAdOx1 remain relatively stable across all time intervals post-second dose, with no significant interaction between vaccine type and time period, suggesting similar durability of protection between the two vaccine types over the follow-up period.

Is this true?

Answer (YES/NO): YES